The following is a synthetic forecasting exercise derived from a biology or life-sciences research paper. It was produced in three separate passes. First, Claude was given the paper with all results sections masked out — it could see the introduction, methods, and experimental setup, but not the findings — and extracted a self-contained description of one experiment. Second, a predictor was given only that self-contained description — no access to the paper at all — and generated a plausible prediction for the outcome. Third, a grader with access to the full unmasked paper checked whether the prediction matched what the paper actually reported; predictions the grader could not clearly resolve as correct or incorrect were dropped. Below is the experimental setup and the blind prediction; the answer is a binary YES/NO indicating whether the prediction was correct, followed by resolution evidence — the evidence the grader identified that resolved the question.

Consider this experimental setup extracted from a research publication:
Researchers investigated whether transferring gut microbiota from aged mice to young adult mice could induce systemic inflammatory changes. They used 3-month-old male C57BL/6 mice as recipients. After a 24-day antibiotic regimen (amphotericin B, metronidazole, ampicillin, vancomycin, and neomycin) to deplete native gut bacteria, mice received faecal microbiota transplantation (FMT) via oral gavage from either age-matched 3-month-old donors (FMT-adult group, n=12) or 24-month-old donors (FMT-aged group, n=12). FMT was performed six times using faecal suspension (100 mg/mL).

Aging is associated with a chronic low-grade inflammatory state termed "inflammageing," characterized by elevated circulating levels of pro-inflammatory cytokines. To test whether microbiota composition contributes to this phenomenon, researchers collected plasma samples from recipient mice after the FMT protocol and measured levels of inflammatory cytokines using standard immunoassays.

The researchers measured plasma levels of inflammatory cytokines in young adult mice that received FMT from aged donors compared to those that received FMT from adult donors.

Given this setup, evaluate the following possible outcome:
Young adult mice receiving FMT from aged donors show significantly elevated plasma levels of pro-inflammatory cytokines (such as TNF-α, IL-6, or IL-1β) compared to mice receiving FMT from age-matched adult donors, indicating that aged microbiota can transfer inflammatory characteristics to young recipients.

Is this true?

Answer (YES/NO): NO